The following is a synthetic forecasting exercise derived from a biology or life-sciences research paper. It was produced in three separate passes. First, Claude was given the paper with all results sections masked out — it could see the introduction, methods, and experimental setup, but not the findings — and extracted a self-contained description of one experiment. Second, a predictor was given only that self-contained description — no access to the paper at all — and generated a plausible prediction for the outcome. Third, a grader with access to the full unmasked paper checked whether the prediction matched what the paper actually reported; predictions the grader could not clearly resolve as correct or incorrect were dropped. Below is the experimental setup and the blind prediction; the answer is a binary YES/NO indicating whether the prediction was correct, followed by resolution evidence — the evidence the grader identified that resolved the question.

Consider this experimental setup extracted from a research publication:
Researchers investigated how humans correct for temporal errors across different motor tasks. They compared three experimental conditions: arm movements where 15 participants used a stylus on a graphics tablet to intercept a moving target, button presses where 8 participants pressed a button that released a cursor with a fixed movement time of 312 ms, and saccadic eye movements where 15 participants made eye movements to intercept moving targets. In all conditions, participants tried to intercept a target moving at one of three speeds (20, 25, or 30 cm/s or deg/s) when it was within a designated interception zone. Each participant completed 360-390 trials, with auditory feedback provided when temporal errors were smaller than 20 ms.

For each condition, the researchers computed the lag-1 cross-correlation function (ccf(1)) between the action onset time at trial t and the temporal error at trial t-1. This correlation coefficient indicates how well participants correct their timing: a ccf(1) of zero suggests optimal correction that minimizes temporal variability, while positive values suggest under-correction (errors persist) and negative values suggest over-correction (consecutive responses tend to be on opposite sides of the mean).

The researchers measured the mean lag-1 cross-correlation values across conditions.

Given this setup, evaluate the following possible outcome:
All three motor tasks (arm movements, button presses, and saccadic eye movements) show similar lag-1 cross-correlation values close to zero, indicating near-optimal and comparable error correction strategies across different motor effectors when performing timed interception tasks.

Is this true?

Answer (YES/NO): NO